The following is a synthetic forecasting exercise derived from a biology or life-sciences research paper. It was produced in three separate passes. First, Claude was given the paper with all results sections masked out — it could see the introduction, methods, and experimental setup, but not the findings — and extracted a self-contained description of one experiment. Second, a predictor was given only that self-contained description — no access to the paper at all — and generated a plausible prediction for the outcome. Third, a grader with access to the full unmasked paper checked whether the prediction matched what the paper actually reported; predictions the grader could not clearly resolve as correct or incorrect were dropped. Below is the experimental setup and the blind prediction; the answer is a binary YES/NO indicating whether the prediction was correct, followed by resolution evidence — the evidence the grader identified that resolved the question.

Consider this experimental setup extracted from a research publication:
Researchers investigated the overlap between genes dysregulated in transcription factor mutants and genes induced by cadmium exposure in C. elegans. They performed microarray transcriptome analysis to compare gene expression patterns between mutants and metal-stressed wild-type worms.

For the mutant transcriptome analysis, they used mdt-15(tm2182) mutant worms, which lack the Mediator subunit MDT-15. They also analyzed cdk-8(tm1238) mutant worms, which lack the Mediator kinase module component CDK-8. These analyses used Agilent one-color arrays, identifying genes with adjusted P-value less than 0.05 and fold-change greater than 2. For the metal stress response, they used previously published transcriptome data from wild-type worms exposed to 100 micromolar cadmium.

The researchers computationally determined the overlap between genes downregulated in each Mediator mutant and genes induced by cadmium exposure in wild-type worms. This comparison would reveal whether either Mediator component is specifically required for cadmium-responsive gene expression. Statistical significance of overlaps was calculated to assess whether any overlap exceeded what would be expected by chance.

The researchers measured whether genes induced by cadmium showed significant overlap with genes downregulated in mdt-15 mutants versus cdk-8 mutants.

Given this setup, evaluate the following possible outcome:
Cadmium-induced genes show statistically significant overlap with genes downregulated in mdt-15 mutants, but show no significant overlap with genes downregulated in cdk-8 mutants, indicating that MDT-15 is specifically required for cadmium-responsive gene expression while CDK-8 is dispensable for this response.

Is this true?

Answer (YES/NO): NO